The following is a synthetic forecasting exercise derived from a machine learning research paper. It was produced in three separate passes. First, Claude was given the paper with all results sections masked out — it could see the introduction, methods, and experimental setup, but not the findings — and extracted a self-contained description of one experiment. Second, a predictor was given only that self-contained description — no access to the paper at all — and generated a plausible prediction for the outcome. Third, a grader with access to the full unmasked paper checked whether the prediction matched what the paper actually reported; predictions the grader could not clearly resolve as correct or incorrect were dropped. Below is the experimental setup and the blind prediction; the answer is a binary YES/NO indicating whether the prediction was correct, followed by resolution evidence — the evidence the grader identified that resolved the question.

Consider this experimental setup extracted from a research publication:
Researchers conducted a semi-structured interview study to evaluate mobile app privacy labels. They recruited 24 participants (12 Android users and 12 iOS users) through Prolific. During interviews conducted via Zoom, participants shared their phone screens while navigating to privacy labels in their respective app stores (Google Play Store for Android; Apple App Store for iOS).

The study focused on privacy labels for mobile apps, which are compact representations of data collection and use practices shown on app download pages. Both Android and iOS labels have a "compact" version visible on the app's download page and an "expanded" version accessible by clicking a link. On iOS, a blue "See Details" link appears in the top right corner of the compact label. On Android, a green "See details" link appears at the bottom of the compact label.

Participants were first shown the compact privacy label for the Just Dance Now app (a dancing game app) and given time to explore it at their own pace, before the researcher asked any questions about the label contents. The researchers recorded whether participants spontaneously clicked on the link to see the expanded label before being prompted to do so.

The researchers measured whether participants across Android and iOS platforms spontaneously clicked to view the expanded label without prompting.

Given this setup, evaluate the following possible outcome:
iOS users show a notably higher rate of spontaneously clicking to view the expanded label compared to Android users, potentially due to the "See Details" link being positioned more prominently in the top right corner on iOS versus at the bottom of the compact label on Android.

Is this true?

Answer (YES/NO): NO